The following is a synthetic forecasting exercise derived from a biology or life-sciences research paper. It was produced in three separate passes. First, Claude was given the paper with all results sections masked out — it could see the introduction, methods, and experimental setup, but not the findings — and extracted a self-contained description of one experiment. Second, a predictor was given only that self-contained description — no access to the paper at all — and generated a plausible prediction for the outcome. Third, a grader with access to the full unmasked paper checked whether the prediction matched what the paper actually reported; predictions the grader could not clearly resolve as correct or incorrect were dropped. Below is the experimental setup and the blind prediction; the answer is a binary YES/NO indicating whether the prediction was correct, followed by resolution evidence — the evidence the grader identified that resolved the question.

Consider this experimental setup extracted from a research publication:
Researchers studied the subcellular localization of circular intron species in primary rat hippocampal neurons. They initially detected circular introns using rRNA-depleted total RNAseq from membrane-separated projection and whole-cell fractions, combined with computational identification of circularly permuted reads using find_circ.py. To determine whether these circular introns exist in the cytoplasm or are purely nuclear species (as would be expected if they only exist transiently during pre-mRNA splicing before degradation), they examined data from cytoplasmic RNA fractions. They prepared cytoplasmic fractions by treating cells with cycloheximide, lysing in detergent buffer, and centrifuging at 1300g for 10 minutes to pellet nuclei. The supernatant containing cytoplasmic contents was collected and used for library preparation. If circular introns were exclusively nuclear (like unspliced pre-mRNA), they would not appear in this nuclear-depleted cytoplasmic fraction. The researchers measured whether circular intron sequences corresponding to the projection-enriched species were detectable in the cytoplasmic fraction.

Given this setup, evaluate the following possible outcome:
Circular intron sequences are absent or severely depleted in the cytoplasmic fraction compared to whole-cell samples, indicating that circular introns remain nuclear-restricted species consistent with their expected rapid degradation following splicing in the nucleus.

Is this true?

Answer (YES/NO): NO